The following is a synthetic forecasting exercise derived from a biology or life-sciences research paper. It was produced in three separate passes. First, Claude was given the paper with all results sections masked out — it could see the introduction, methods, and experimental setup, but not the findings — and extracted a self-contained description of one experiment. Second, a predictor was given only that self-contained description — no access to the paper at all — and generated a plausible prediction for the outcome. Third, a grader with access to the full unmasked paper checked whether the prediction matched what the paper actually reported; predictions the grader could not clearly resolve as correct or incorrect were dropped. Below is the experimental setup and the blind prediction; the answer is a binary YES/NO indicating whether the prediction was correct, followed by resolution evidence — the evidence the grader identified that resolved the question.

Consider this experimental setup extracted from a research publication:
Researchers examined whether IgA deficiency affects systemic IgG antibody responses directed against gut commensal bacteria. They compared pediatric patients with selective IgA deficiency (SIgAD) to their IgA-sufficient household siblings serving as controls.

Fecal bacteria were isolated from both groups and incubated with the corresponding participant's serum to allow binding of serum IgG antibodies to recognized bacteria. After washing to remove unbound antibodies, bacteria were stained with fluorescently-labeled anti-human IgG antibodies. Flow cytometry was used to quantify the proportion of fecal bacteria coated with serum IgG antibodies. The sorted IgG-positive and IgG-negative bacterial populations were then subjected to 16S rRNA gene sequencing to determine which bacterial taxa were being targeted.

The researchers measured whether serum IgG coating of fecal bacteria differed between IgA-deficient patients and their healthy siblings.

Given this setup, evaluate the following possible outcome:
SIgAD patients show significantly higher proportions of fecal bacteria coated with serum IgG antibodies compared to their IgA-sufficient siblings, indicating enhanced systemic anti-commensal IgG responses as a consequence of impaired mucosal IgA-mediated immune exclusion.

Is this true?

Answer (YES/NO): YES